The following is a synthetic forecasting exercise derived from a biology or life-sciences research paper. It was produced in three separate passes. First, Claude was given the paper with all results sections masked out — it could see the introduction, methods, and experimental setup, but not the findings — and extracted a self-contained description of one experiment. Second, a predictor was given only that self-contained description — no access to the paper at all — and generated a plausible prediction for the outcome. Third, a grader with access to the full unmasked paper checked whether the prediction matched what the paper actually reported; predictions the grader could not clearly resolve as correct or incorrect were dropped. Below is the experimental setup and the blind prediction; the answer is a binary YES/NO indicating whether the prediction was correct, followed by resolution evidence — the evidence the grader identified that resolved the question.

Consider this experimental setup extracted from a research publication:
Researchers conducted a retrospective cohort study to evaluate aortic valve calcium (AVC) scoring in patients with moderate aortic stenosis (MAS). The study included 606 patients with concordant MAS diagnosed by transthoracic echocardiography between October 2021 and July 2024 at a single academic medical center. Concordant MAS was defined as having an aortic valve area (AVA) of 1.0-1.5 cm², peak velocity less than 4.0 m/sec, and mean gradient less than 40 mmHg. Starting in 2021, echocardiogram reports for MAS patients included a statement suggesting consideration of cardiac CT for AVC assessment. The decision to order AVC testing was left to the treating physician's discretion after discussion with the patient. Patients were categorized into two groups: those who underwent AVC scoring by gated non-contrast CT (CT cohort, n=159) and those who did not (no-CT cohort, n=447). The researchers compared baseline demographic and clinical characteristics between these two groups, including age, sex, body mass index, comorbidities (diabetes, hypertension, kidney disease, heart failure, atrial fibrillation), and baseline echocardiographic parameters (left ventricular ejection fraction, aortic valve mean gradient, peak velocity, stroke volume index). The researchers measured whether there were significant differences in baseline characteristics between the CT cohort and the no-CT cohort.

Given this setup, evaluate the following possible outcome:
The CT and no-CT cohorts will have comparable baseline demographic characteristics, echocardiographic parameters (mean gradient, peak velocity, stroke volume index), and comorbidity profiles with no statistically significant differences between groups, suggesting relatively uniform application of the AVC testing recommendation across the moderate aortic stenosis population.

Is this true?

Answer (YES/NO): NO